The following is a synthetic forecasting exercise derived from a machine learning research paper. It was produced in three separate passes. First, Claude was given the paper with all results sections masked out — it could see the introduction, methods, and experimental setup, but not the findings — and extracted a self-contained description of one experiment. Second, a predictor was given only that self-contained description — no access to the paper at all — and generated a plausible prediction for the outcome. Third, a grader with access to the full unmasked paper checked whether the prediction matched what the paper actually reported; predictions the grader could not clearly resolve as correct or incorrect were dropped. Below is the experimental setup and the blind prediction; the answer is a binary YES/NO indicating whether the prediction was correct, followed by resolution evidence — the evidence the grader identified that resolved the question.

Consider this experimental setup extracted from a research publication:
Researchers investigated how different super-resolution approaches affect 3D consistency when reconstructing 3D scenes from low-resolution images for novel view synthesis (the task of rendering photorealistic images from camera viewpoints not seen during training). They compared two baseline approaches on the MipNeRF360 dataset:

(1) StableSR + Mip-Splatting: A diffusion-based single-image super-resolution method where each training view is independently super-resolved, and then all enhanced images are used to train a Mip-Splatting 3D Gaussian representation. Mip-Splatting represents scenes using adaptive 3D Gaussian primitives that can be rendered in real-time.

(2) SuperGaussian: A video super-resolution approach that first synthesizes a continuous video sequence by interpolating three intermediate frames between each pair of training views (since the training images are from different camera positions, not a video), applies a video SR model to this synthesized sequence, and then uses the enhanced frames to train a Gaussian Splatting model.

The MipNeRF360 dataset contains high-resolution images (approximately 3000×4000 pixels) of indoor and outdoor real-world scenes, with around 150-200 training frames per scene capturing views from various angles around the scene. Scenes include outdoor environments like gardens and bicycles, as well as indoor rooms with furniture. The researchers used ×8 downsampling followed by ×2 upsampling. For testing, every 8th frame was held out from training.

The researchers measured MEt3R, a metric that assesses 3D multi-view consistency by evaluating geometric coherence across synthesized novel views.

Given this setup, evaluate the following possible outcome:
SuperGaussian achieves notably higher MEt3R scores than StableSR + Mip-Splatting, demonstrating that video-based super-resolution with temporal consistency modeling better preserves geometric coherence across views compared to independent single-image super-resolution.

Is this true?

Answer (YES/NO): NO